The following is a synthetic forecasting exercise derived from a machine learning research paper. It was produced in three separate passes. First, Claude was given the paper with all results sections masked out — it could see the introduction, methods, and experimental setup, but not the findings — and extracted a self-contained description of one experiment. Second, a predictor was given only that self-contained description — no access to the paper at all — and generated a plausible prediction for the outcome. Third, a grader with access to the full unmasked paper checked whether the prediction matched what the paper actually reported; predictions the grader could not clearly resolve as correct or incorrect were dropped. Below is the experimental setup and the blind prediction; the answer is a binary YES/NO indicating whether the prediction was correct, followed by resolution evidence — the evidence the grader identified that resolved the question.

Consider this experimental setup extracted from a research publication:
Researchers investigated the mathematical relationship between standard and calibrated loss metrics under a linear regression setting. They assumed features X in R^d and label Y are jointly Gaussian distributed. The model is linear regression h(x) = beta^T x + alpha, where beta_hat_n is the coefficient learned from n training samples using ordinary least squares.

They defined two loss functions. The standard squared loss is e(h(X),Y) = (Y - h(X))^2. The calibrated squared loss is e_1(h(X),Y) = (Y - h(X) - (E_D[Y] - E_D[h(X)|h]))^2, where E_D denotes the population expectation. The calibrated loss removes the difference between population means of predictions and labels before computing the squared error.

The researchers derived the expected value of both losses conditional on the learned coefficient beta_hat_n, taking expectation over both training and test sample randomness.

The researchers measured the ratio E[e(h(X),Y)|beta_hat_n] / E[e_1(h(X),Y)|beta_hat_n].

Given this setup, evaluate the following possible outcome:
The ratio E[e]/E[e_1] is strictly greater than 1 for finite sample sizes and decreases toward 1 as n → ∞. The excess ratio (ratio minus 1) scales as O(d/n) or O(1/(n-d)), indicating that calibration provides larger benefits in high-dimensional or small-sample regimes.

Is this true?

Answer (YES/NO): NO